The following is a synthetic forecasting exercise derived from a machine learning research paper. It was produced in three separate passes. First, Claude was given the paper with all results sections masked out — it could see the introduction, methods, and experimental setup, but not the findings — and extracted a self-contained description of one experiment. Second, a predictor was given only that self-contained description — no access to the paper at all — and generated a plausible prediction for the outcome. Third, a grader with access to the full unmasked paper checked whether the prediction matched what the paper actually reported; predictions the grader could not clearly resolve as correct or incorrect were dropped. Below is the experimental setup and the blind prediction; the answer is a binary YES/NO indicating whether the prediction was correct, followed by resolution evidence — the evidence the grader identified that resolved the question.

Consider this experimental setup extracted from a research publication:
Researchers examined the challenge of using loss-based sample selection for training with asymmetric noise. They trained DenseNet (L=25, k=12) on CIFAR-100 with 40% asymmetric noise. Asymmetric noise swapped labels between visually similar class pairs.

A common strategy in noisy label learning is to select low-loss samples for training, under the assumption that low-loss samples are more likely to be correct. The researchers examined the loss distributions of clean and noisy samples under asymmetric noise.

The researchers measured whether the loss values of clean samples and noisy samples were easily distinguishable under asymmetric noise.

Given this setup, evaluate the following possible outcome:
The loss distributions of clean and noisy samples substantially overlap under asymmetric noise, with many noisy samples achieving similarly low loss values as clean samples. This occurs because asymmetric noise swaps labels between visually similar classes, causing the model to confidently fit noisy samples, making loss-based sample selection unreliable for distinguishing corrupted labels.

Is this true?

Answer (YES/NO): YES